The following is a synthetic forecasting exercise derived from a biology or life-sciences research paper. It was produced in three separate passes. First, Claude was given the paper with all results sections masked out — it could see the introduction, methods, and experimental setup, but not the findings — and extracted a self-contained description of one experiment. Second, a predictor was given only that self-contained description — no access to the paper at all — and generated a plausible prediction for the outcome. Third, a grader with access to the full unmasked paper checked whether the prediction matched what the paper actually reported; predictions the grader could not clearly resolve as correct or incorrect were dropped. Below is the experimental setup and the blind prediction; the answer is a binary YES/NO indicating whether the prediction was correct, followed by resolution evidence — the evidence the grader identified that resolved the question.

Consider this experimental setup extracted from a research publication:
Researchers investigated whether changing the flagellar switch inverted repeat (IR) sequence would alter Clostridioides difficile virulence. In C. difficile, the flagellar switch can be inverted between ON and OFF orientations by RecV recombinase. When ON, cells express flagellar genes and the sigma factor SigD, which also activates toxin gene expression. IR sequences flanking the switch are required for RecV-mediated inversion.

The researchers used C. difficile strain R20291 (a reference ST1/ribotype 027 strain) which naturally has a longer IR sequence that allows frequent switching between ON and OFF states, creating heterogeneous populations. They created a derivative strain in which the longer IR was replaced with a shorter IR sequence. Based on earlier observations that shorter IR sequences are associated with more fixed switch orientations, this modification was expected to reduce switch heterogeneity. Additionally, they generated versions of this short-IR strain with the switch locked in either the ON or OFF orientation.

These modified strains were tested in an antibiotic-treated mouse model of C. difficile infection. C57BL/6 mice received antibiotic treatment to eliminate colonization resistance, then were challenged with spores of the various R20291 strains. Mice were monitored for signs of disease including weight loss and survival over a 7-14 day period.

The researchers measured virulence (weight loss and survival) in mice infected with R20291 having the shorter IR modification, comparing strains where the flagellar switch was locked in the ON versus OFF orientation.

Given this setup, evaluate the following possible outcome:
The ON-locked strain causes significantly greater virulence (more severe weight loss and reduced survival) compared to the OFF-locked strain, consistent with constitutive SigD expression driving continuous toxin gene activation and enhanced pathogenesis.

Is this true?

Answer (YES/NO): YES